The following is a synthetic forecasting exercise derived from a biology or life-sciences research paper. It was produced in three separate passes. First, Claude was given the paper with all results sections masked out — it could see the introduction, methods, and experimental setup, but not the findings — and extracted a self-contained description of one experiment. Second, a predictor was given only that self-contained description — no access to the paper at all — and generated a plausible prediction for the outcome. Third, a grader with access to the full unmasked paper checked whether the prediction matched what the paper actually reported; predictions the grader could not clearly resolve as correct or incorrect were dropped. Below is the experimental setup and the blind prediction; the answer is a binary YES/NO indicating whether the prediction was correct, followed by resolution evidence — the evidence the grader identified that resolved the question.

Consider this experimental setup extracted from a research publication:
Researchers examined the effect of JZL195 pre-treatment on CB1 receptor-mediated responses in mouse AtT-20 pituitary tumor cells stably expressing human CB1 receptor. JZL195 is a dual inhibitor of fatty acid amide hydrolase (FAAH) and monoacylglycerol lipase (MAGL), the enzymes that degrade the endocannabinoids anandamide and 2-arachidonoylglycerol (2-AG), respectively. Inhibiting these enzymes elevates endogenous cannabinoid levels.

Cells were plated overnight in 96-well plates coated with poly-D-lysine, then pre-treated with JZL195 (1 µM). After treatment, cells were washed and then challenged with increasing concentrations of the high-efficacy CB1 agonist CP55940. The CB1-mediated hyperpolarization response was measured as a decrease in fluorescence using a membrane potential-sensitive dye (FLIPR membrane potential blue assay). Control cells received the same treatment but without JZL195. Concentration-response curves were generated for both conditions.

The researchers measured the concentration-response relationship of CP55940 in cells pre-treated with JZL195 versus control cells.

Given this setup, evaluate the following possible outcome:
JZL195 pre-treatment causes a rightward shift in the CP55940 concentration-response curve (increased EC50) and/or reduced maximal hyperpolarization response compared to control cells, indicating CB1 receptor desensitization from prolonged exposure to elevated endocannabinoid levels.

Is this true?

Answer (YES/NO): YES